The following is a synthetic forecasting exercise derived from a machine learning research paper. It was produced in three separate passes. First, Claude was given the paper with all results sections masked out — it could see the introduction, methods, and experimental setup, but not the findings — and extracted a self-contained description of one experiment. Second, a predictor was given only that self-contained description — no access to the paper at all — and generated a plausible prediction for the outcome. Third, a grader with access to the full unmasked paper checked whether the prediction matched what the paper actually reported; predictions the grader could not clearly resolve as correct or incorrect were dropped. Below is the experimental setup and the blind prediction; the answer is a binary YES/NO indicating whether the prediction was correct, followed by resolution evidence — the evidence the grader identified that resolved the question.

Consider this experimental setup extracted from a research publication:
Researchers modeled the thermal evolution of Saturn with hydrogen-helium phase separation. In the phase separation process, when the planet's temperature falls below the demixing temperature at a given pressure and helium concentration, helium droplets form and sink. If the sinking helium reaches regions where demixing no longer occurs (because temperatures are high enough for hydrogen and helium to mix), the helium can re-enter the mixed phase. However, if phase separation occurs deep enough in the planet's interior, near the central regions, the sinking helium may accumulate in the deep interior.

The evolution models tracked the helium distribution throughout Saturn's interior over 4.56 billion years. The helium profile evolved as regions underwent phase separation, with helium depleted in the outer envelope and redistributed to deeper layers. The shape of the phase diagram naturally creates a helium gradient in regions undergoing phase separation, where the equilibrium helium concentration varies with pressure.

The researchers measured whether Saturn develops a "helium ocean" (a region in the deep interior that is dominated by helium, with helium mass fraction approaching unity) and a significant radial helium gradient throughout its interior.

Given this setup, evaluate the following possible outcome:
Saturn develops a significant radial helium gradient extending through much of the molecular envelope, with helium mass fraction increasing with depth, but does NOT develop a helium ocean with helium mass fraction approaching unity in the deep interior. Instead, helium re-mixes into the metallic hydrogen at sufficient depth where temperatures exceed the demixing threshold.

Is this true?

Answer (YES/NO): NO